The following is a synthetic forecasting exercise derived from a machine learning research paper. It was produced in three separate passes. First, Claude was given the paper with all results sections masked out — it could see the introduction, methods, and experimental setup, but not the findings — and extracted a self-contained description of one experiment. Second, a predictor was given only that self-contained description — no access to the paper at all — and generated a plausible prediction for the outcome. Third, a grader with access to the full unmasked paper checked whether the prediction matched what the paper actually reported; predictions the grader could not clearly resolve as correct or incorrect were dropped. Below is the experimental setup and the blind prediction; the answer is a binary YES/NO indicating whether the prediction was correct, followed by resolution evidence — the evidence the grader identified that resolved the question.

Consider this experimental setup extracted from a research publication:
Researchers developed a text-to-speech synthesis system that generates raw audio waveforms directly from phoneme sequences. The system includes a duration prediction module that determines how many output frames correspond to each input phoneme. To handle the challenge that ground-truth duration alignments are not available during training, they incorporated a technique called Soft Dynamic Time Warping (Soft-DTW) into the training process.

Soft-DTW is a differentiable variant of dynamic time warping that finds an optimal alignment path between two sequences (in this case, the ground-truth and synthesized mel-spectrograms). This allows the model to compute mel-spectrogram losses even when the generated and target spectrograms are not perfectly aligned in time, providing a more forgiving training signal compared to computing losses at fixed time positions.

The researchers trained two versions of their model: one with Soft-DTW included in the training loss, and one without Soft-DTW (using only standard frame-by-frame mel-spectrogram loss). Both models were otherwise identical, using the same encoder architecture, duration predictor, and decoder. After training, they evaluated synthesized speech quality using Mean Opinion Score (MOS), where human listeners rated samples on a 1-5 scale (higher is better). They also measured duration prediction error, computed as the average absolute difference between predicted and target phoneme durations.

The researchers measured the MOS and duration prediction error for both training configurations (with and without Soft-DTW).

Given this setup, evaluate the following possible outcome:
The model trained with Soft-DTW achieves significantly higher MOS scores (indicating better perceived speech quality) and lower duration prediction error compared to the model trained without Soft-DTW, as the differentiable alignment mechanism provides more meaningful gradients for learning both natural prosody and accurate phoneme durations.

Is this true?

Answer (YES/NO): YES